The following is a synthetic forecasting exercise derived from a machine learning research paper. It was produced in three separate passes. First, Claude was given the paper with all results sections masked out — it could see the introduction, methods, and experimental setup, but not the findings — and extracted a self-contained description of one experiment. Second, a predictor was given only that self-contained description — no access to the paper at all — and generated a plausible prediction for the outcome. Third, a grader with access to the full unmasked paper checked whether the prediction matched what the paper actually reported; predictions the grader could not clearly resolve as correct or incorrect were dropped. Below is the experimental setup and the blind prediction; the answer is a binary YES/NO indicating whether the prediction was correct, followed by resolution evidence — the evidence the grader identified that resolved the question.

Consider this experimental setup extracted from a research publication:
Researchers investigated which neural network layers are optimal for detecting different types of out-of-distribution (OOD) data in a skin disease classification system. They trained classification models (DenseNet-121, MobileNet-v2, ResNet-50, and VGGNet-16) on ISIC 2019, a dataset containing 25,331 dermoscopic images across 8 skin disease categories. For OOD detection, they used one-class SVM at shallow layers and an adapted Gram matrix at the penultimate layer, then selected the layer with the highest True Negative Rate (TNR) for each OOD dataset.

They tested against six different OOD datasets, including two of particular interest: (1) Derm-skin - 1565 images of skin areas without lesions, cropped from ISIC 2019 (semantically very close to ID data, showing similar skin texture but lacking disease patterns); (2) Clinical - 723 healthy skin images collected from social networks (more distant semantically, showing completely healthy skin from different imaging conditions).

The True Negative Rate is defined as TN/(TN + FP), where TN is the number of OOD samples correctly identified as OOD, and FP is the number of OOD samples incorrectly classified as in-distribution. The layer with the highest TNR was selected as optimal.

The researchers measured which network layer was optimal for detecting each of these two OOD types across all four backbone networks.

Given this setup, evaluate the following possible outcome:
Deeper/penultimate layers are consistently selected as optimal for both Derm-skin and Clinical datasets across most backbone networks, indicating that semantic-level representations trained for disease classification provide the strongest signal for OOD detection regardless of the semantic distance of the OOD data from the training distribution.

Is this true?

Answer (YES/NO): NO